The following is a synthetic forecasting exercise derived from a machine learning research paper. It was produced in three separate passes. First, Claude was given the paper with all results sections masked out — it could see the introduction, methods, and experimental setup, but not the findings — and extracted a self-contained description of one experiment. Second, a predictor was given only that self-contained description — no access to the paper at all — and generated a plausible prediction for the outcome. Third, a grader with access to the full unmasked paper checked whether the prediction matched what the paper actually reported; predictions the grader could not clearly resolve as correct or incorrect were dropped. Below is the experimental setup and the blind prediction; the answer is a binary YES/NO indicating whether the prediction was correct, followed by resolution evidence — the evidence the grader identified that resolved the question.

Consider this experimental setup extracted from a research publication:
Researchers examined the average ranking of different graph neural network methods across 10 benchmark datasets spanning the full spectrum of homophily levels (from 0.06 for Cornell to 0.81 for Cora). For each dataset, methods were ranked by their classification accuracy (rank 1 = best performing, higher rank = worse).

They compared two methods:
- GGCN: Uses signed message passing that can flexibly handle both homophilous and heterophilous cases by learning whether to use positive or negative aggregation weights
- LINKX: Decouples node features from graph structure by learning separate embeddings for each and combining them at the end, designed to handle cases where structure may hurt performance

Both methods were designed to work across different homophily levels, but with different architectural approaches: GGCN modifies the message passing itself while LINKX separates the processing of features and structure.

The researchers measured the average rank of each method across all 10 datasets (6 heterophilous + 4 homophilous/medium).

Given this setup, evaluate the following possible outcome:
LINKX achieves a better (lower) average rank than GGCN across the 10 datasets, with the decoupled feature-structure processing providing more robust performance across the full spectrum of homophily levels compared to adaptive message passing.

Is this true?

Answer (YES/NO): NO